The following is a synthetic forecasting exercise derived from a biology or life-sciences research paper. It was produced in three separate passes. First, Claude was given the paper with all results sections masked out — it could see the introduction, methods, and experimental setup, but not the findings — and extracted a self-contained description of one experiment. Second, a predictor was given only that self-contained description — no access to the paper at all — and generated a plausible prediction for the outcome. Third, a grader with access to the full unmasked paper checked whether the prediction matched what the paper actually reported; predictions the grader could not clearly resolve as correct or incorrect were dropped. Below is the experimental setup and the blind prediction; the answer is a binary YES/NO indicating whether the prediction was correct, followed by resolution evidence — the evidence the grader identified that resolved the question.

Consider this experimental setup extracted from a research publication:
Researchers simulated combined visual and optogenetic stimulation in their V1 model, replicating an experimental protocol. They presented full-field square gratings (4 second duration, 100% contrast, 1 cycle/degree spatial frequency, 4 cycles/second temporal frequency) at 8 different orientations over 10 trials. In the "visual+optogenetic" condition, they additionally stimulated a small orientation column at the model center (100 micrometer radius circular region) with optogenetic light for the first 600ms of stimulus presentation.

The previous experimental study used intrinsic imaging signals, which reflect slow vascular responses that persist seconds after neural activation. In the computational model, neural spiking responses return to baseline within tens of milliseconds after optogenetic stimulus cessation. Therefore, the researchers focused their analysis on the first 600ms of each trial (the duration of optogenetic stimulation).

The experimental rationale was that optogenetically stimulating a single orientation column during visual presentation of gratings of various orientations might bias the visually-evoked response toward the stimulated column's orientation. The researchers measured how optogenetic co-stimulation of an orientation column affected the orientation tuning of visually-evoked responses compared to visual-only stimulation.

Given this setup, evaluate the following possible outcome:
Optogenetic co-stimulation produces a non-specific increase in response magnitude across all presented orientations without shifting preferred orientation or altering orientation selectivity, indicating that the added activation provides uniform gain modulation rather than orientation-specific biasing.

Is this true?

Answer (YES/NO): NO